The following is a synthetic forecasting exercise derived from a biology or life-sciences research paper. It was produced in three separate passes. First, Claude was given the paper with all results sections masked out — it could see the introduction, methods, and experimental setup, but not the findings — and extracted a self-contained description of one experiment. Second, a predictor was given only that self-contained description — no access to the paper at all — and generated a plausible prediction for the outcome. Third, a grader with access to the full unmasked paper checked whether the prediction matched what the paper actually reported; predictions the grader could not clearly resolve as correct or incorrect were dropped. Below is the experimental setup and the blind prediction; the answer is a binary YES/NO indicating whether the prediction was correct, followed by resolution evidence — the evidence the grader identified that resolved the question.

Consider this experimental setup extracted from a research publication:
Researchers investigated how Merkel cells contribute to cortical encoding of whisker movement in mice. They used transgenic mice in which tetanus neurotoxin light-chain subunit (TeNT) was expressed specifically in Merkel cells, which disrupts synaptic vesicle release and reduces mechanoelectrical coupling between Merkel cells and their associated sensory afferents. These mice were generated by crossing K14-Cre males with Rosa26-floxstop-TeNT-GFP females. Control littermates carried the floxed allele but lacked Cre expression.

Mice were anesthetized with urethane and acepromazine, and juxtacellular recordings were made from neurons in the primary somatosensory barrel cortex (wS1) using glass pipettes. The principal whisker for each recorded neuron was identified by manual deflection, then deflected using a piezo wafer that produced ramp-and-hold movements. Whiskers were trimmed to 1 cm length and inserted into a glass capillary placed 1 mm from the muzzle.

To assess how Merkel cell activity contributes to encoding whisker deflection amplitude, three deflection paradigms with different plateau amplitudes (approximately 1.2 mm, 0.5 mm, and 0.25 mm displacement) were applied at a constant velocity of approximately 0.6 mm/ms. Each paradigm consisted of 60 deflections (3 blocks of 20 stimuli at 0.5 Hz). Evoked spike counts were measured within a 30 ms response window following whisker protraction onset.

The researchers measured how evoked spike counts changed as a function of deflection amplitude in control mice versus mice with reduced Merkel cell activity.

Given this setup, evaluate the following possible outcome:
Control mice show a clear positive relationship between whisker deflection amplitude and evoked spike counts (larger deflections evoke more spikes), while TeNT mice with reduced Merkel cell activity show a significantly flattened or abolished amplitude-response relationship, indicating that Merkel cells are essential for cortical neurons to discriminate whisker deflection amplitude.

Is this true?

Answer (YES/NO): YES